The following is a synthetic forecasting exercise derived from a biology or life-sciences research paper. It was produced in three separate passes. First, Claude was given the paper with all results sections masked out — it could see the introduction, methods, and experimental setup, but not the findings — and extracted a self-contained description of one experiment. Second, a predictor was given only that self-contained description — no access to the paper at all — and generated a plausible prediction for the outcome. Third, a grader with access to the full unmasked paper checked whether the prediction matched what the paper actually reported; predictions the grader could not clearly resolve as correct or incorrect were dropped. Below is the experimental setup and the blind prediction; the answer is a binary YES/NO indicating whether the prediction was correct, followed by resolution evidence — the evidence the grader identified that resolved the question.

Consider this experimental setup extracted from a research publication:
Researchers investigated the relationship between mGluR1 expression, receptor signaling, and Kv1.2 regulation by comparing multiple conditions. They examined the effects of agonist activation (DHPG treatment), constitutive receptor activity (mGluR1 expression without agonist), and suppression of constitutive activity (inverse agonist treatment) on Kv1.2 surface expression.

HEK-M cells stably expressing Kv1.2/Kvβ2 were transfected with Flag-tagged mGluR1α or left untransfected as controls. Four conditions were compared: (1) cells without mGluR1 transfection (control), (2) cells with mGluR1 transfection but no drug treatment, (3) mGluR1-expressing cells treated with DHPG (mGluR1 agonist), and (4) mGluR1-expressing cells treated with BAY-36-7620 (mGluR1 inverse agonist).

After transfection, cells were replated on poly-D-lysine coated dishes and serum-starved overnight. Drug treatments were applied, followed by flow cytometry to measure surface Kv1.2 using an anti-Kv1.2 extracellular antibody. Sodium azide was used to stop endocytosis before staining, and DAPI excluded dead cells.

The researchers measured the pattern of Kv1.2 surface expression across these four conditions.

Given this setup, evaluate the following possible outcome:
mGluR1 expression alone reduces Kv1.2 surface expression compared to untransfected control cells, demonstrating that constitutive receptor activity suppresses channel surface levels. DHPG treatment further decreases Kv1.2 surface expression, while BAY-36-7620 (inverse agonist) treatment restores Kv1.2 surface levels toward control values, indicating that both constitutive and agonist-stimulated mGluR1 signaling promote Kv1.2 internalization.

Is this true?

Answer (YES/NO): NO